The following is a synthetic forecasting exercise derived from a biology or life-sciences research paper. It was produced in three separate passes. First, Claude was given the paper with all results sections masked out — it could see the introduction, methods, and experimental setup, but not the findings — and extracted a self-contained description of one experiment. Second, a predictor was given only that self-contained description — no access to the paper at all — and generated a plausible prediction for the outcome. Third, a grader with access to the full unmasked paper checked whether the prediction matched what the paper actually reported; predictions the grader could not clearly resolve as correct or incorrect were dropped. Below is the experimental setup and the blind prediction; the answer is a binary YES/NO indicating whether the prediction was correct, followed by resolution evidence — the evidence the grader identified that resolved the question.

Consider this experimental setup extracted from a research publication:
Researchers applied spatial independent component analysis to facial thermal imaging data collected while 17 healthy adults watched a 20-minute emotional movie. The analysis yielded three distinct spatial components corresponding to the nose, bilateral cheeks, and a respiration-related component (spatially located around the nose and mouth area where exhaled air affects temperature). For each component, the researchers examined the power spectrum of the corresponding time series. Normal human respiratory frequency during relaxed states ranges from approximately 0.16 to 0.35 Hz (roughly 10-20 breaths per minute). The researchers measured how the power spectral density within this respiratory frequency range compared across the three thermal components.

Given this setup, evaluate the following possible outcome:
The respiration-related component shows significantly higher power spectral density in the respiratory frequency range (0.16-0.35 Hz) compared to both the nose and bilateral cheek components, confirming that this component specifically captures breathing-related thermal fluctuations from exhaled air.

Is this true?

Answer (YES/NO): NO